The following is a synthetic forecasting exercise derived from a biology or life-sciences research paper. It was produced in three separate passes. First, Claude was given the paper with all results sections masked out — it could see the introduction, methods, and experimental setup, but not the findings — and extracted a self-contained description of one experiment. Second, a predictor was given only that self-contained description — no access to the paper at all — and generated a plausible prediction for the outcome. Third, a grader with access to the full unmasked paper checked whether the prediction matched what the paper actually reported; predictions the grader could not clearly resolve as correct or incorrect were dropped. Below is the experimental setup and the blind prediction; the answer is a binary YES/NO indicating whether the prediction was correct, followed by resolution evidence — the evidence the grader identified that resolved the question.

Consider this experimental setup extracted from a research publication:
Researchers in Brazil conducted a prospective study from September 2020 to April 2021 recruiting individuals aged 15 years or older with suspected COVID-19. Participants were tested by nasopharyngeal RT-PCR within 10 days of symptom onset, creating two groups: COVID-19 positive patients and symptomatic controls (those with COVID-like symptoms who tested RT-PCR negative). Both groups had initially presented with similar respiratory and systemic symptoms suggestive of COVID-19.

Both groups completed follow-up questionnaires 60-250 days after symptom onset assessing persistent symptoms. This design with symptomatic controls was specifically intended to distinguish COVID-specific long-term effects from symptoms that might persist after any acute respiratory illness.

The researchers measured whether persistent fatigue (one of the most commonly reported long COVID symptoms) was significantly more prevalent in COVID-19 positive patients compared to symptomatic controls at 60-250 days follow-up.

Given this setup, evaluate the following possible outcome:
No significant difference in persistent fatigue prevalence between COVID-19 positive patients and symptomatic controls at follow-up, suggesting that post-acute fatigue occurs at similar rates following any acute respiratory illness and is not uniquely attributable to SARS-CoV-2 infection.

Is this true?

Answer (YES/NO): NO